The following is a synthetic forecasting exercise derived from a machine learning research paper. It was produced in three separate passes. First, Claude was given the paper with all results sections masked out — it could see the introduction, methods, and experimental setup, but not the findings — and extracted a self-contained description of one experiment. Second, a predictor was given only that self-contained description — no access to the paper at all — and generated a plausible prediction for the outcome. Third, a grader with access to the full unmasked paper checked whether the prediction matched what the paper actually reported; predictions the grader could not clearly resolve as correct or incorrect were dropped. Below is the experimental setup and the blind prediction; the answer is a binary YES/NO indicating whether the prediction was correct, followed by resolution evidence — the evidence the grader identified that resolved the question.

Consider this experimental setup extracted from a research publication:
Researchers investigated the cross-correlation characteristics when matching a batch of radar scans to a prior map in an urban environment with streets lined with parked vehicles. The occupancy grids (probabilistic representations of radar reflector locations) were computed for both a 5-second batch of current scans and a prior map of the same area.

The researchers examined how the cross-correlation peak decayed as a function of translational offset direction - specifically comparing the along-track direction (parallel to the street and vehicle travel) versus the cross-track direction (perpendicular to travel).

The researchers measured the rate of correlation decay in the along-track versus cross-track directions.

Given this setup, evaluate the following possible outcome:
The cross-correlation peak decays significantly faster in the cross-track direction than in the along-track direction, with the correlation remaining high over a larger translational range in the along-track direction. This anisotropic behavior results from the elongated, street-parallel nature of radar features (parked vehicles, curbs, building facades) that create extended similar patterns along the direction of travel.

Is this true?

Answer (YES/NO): YES